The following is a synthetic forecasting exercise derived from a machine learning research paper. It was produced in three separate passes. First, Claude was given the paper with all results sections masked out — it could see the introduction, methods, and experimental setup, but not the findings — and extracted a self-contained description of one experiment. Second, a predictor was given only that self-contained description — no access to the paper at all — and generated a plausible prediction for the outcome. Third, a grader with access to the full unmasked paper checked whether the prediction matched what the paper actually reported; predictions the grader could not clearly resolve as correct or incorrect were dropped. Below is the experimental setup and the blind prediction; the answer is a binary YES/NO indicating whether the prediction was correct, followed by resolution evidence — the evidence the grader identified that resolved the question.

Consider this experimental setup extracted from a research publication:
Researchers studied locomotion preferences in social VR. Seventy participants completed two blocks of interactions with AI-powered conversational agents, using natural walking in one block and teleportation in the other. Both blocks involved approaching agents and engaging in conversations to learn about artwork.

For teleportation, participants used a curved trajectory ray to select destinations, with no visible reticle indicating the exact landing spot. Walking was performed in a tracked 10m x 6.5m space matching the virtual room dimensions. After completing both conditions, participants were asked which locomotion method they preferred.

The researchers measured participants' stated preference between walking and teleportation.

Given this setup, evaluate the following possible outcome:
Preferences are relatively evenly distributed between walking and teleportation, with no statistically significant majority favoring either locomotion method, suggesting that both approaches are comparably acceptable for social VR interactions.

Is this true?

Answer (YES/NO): NO